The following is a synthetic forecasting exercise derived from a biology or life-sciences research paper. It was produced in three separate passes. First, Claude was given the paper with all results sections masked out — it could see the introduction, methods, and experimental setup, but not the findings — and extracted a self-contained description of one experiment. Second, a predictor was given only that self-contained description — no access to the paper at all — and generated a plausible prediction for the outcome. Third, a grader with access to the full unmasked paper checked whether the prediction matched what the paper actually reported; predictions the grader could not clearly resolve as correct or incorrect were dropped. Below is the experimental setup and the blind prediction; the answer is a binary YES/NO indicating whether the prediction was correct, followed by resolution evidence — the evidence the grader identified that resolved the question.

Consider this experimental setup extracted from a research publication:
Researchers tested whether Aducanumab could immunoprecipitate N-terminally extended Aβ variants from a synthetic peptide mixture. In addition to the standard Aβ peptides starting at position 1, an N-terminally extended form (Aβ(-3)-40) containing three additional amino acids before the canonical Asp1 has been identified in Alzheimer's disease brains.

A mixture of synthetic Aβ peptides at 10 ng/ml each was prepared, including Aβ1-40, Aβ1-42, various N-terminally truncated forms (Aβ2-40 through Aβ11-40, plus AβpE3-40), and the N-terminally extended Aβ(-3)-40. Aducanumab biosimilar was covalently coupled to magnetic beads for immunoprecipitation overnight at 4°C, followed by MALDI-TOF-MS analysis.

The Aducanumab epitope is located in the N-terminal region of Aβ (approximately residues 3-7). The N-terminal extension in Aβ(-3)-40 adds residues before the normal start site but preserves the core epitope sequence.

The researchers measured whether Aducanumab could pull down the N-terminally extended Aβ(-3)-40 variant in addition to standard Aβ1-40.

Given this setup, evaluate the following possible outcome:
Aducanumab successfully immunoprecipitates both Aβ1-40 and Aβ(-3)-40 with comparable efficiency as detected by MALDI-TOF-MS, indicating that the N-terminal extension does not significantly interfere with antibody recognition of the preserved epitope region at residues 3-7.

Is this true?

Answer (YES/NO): NO